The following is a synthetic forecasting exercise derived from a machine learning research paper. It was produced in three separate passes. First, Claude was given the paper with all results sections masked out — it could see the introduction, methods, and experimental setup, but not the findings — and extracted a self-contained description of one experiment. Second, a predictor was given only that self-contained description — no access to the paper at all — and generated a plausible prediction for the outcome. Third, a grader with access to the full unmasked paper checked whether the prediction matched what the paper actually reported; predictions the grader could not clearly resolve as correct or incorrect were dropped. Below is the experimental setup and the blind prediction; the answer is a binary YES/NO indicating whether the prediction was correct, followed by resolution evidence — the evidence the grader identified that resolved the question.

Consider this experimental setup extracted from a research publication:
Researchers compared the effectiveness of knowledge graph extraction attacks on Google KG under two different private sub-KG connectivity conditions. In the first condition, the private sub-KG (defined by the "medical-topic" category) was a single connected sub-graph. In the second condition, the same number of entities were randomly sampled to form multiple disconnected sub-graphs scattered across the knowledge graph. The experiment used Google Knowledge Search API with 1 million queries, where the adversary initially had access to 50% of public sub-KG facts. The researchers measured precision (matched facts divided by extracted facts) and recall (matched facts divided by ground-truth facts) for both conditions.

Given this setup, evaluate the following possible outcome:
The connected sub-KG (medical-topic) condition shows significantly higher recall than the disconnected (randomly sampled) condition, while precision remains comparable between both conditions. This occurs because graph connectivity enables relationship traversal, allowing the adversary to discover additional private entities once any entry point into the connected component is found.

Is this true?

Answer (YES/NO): NO